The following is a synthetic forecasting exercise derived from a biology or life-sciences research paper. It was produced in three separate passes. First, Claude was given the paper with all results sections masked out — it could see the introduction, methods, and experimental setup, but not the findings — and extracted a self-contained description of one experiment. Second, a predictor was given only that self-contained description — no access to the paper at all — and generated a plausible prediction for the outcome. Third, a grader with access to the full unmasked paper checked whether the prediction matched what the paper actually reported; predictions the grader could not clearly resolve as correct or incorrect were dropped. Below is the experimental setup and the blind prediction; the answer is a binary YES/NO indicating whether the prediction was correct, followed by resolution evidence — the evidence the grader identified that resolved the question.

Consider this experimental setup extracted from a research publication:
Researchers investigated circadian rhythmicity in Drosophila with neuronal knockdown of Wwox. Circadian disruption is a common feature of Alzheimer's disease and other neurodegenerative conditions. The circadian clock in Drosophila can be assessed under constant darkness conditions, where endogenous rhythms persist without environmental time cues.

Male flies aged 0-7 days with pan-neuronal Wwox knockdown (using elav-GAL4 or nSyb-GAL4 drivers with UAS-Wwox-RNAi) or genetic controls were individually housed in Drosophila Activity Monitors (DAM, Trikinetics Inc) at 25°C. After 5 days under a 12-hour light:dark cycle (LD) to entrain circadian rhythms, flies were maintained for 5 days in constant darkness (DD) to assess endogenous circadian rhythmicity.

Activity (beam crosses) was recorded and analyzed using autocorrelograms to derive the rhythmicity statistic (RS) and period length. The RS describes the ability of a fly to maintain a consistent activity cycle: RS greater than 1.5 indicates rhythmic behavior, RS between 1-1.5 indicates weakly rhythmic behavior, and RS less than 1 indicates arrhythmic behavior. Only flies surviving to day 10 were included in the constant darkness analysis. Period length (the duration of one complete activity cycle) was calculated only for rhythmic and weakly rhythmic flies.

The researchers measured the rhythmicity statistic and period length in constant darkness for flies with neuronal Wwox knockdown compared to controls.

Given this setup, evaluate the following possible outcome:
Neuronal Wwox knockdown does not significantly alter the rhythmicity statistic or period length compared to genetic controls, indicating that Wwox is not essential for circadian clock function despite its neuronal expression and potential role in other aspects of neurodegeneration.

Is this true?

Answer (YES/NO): YES